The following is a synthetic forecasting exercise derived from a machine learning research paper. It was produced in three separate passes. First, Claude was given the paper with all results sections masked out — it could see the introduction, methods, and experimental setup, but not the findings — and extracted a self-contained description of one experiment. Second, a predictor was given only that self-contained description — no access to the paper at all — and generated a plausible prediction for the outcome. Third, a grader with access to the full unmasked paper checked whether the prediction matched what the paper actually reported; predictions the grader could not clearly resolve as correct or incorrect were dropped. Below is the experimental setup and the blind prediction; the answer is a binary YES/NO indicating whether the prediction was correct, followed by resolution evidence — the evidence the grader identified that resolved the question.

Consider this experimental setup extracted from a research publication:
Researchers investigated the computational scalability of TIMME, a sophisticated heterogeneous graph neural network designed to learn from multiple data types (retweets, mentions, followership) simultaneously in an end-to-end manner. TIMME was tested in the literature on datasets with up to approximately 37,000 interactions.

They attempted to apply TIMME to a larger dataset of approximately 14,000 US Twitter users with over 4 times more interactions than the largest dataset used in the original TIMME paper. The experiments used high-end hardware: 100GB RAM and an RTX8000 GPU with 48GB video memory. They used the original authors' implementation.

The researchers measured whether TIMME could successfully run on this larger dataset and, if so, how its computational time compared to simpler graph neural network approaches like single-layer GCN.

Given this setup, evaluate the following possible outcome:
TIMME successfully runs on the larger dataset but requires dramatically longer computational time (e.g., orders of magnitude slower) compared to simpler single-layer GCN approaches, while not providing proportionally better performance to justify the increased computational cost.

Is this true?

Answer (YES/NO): NO